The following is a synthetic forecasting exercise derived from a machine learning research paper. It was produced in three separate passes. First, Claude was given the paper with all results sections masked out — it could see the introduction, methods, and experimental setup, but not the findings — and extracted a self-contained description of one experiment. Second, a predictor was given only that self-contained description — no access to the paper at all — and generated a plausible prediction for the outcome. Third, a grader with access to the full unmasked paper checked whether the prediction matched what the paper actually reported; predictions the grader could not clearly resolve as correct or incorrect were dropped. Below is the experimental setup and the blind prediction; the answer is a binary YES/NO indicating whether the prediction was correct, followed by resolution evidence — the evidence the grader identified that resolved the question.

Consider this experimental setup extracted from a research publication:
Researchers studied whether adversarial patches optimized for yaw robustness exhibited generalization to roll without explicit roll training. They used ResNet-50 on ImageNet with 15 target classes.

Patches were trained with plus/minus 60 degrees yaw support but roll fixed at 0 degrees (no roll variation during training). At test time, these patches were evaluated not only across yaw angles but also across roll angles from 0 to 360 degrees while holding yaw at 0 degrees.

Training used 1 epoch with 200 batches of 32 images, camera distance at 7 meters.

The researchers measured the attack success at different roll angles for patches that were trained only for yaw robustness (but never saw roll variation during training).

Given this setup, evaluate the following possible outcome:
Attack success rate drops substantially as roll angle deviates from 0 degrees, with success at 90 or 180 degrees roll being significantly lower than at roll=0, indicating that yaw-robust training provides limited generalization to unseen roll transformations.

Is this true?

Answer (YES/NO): YES